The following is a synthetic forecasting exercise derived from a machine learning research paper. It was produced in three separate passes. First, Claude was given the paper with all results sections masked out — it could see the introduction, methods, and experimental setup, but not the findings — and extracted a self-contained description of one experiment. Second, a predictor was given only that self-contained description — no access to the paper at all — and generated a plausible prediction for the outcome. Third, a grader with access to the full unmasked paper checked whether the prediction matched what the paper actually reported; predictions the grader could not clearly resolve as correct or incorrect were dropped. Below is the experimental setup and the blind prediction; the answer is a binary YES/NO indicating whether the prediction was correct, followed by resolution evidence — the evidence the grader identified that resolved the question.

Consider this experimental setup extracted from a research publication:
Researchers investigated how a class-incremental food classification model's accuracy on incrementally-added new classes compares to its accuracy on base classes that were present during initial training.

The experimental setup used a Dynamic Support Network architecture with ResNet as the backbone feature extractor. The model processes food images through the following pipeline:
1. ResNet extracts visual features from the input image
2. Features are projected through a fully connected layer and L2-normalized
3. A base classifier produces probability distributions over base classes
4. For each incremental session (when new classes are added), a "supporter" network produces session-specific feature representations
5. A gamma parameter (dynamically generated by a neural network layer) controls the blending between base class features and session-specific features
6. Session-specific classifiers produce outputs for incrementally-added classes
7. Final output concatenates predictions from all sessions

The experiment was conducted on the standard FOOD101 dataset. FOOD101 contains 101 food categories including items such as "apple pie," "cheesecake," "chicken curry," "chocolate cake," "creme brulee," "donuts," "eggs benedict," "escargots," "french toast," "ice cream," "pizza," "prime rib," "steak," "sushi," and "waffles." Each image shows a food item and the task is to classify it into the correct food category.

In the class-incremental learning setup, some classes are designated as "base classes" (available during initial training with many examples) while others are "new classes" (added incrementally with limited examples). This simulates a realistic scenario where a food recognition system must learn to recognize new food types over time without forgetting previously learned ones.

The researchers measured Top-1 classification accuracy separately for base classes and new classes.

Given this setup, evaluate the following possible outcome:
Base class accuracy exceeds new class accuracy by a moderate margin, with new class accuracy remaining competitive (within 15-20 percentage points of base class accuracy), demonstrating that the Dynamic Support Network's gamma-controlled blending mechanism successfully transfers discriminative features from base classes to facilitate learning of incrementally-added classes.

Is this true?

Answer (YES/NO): NO